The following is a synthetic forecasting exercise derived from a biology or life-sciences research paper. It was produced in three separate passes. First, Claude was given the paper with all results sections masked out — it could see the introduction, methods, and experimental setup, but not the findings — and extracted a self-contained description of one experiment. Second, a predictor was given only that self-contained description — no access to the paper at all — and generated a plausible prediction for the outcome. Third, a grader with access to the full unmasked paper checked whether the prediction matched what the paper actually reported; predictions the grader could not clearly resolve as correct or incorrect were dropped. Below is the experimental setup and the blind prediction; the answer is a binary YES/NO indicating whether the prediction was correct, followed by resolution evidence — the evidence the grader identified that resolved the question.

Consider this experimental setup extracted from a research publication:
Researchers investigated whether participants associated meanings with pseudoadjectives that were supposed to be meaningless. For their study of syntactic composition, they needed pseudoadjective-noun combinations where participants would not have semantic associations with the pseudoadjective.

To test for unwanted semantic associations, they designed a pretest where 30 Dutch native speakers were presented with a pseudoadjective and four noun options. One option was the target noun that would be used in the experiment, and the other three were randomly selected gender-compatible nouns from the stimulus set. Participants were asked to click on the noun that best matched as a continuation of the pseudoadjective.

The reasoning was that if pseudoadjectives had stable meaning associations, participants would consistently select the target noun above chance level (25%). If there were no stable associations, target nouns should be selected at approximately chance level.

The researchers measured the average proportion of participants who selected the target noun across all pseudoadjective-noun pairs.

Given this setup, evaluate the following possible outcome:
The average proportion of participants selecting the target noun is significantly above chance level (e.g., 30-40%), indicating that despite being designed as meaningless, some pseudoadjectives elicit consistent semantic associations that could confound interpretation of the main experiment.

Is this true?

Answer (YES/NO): NO